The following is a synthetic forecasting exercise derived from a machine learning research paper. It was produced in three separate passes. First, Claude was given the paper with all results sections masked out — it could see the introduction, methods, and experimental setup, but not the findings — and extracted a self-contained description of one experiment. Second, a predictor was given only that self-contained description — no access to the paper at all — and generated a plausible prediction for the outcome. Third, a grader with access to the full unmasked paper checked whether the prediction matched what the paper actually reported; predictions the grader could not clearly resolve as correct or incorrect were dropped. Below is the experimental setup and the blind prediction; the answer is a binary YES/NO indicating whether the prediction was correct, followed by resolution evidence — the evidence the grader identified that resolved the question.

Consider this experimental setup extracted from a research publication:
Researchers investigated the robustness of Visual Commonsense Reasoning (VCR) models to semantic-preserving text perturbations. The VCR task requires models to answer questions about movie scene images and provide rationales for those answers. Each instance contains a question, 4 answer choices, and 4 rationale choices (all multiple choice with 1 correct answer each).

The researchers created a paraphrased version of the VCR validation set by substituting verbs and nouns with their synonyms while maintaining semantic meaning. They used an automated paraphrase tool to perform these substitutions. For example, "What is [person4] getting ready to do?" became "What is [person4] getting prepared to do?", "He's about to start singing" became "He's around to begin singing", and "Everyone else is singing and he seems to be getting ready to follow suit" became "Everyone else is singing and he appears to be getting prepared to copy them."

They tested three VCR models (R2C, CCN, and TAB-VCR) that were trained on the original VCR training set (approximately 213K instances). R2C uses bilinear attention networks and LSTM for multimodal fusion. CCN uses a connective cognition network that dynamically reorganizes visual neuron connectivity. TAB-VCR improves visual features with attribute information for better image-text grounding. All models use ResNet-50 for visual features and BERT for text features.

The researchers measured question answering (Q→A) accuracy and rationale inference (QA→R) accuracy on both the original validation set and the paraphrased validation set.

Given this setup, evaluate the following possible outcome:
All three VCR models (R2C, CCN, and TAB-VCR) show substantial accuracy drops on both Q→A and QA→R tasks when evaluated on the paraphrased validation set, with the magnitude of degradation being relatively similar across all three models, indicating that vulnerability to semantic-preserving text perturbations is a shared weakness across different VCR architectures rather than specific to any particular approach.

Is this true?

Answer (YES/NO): YES